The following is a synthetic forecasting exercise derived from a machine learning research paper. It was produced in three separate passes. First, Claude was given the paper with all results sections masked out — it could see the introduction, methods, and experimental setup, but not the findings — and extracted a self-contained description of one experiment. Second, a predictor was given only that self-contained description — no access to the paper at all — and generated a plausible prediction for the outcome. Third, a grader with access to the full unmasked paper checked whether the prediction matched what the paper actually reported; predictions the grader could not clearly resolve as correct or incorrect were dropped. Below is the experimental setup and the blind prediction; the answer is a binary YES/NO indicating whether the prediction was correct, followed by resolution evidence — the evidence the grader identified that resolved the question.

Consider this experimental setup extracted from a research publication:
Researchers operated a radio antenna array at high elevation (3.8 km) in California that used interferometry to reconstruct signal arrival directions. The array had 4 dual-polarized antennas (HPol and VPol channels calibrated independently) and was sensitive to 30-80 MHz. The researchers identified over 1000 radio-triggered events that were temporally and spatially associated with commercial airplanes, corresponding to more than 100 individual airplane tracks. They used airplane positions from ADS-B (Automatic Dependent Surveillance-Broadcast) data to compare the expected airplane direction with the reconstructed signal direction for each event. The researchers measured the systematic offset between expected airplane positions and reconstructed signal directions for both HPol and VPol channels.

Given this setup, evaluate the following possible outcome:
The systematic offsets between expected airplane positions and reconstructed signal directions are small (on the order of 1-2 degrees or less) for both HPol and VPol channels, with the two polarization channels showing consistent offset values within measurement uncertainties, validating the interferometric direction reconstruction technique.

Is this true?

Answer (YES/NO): NO